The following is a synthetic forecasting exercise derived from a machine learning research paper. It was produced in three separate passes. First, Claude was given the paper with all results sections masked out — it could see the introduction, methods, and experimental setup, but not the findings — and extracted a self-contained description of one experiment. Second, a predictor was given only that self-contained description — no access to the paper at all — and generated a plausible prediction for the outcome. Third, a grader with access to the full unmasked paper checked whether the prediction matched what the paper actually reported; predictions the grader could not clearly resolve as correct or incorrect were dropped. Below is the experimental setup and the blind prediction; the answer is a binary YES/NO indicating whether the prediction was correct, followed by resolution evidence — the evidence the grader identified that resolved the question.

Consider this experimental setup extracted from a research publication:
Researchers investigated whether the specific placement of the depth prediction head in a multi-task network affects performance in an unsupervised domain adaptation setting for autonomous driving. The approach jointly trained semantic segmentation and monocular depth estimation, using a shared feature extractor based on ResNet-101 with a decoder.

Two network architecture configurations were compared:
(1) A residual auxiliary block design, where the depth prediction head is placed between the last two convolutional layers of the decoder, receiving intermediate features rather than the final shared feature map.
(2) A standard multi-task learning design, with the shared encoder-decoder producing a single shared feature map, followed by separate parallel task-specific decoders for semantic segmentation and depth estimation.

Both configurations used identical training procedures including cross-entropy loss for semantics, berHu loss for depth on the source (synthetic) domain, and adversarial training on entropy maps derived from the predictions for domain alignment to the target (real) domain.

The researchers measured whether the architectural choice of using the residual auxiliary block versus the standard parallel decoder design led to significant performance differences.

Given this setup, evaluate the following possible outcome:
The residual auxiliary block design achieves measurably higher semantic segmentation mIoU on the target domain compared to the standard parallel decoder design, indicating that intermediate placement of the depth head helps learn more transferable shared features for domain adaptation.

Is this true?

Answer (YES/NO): NO